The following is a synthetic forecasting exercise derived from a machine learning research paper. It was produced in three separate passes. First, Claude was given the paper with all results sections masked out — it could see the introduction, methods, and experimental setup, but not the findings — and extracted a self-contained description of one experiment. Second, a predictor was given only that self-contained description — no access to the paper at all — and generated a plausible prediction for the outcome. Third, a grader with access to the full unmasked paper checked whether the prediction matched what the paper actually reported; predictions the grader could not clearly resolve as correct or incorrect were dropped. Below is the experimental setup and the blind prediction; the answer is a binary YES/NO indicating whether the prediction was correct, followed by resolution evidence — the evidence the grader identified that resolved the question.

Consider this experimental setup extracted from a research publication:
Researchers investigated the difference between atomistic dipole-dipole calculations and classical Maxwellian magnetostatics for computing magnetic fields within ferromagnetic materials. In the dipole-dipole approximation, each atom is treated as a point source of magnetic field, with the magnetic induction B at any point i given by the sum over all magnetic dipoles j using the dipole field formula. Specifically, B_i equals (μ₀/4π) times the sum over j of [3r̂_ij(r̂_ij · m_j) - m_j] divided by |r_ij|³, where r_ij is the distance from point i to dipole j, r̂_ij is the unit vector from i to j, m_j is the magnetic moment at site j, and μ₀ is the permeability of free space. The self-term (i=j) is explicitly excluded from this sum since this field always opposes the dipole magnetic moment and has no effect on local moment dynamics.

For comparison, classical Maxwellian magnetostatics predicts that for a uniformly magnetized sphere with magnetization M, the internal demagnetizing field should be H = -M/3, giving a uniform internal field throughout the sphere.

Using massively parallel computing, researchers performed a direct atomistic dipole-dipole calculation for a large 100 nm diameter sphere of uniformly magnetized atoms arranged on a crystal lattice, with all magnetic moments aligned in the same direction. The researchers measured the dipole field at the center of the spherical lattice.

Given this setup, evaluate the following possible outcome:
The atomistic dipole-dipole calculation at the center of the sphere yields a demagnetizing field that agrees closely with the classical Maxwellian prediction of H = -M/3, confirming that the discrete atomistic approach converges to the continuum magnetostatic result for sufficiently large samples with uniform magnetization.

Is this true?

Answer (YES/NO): NO